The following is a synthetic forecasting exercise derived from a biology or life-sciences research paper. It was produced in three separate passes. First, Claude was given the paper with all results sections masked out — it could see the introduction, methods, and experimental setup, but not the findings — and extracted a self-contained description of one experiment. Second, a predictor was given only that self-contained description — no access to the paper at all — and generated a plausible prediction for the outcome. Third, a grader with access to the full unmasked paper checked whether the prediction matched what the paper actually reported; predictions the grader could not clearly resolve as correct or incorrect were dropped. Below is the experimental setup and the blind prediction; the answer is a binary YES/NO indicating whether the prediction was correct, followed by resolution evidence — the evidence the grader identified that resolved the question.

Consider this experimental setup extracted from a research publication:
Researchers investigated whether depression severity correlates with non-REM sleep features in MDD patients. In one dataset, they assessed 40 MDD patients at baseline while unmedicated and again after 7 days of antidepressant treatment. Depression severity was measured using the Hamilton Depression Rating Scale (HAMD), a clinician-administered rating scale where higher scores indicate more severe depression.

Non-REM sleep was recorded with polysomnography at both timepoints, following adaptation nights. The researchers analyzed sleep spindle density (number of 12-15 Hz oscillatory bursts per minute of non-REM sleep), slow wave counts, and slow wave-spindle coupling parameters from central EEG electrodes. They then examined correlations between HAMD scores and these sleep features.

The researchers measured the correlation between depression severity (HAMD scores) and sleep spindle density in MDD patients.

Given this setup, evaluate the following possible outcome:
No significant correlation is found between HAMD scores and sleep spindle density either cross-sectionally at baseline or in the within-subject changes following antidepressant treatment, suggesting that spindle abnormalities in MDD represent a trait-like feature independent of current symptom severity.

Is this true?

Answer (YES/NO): NO